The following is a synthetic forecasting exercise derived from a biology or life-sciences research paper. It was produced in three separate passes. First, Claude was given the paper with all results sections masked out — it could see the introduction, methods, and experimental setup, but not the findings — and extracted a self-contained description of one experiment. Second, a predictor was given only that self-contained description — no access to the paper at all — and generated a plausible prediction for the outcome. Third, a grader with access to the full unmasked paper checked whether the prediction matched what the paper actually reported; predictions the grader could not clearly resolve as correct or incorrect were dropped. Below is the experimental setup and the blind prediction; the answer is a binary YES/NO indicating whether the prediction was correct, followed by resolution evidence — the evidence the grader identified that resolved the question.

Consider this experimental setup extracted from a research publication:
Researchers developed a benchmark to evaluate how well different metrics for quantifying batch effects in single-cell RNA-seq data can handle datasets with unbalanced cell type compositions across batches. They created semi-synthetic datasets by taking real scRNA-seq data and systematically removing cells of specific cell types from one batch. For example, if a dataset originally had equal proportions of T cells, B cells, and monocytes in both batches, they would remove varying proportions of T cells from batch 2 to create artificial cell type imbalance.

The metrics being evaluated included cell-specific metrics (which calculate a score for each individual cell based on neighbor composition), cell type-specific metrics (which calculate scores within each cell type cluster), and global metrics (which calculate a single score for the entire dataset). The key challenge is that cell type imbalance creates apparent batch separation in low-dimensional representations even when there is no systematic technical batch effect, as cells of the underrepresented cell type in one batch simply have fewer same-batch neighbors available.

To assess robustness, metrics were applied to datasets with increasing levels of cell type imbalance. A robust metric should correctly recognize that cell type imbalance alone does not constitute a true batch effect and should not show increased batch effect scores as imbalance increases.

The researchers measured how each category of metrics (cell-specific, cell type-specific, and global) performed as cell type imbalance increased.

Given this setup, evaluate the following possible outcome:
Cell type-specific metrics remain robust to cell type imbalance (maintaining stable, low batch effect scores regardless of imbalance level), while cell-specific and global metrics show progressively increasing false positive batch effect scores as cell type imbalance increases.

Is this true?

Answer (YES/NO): NO